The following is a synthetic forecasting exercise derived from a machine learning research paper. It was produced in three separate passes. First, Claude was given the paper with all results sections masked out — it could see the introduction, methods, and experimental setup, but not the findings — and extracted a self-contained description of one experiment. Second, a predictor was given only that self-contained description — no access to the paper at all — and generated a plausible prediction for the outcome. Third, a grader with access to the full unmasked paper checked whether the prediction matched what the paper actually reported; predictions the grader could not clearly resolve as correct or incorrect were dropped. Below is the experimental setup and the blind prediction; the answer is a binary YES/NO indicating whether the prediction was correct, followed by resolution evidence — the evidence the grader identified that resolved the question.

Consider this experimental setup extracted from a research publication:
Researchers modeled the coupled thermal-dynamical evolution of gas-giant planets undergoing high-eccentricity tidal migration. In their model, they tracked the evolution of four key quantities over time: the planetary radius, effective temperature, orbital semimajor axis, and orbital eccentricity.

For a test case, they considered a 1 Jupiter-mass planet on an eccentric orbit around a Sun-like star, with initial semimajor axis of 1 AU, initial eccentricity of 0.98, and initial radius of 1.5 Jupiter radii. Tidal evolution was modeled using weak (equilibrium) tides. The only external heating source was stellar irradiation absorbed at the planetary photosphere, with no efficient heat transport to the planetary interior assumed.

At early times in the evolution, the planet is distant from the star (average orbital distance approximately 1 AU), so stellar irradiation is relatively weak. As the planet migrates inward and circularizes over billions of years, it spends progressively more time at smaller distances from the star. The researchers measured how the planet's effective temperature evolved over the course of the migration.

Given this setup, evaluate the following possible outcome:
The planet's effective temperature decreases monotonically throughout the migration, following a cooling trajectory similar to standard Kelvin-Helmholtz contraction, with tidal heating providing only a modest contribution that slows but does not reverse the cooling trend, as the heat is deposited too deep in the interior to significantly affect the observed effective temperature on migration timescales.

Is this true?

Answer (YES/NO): NO